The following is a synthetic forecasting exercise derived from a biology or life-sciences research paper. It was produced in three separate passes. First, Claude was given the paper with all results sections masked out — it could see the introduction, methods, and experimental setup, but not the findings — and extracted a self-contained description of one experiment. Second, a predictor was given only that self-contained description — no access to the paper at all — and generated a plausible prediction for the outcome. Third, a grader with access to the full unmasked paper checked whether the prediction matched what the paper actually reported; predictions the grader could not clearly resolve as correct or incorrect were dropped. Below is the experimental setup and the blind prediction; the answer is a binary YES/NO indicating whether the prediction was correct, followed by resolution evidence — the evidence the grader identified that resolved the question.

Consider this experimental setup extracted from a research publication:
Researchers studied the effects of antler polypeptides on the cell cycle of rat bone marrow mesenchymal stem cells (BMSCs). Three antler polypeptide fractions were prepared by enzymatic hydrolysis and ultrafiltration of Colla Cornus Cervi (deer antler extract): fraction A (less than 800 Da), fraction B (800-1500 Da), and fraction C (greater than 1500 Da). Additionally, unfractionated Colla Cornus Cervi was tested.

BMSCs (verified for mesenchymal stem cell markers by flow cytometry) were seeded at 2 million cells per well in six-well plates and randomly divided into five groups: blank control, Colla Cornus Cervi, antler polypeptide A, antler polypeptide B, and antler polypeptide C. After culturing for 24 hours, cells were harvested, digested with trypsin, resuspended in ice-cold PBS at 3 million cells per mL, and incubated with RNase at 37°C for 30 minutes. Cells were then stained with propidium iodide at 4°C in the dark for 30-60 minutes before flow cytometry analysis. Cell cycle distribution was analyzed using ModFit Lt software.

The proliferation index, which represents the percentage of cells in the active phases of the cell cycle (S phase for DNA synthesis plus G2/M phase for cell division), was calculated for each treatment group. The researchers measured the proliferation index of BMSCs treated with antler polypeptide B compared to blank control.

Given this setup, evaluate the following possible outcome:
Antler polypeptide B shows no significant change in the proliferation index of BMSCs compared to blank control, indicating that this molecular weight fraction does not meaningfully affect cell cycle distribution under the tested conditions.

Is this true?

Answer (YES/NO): NO